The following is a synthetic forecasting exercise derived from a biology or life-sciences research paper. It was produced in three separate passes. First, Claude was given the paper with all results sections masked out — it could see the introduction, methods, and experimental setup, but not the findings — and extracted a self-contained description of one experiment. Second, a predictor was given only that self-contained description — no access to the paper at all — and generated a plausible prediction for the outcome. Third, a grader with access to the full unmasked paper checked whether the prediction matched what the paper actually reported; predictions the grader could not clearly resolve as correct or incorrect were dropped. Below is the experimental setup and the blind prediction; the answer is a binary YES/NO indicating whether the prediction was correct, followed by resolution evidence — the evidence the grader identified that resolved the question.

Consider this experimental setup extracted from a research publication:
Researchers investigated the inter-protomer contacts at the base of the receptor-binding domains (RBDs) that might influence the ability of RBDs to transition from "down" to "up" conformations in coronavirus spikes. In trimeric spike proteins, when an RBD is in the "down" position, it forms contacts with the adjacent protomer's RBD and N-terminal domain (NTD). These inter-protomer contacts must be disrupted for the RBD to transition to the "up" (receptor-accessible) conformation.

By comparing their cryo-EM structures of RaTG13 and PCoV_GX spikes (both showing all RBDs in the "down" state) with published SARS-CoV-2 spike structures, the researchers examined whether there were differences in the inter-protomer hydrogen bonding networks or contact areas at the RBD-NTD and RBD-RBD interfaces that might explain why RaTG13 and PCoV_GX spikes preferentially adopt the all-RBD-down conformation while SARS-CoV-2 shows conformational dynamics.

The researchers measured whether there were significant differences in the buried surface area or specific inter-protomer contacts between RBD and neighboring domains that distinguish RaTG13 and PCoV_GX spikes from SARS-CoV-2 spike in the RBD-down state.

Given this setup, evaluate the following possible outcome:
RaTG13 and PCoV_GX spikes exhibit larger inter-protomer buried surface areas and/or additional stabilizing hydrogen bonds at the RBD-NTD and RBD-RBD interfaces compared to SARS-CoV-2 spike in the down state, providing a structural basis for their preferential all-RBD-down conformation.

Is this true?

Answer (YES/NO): NO